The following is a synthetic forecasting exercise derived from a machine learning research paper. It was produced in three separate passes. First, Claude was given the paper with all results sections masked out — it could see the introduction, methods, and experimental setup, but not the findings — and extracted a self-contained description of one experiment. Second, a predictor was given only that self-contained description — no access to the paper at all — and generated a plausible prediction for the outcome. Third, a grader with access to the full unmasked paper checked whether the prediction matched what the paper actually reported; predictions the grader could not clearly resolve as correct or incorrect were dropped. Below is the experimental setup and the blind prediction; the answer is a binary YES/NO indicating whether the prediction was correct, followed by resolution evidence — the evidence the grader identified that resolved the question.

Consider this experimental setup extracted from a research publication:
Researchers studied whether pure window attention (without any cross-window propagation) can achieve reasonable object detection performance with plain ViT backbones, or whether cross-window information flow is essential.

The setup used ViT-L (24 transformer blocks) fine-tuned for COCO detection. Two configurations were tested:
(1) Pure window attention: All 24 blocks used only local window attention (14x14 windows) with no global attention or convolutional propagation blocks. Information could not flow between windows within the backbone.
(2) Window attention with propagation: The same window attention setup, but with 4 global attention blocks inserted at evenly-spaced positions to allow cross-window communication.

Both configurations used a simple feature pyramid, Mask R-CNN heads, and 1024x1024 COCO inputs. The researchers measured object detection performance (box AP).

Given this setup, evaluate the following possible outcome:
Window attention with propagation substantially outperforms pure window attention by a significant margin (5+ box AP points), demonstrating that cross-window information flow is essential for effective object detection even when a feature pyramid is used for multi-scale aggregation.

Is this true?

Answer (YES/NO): NO